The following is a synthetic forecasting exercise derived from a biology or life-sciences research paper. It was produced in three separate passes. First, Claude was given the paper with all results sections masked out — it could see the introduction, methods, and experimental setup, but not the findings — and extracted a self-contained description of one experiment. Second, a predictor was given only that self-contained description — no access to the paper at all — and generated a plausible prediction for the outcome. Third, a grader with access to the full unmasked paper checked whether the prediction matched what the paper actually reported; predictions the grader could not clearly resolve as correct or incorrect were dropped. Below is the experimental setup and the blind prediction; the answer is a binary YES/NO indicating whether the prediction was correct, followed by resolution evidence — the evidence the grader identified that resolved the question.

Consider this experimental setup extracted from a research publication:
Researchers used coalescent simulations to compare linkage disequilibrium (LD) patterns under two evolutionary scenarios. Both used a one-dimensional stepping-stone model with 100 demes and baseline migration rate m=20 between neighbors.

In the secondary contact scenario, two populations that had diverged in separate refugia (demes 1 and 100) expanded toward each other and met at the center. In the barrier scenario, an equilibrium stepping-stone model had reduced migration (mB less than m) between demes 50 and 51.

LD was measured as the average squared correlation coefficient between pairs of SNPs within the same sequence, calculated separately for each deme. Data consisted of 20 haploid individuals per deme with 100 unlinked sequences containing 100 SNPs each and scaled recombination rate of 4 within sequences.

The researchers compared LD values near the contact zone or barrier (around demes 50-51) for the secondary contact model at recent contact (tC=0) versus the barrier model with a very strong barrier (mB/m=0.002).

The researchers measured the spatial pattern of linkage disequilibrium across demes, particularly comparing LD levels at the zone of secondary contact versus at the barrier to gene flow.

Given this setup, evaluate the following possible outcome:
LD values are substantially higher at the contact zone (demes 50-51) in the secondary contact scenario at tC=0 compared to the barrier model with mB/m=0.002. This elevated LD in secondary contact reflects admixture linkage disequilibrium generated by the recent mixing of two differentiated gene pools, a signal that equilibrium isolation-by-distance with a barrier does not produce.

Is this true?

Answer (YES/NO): YES